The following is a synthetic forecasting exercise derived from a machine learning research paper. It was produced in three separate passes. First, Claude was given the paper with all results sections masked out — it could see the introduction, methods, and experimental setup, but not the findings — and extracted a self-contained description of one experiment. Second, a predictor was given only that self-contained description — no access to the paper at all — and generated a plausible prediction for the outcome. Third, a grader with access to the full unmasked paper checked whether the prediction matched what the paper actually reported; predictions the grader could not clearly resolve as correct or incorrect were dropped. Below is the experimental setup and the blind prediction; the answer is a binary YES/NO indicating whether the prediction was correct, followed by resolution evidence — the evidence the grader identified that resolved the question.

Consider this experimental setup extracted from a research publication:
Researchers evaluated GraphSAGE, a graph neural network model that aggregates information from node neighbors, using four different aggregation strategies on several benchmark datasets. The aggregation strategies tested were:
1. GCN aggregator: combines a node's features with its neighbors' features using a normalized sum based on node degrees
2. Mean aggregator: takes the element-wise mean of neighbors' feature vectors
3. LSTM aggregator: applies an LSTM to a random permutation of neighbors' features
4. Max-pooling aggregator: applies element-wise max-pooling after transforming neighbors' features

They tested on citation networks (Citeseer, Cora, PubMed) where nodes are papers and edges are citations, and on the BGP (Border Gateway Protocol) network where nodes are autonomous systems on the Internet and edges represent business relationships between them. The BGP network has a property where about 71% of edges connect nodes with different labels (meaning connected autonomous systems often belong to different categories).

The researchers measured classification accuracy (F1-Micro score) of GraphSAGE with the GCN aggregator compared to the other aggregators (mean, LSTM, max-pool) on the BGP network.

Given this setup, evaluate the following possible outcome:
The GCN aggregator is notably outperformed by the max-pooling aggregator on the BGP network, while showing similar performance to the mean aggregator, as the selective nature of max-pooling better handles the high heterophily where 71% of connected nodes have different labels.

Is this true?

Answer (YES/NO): NO